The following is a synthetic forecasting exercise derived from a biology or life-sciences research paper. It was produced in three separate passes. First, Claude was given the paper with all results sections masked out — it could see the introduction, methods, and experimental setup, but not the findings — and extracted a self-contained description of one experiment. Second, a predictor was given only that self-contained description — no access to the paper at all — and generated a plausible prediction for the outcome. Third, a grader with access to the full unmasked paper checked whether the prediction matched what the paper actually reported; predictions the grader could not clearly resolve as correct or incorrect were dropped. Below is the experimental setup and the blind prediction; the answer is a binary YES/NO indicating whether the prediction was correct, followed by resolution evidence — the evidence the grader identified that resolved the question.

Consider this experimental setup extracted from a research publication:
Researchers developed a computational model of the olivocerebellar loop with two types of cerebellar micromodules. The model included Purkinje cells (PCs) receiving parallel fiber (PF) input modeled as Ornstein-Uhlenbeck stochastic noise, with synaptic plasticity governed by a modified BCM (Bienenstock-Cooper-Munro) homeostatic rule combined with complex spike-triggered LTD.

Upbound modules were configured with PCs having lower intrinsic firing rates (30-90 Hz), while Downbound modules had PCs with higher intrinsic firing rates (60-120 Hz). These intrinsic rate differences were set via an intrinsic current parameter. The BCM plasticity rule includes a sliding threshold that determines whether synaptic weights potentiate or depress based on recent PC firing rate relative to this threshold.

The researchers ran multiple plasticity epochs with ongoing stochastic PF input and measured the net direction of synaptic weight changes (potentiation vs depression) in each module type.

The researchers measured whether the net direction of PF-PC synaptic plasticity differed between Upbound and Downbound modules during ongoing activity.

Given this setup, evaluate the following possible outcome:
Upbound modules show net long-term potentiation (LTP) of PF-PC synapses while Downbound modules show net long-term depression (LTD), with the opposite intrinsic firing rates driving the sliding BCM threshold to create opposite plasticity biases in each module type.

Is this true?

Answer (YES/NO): YES